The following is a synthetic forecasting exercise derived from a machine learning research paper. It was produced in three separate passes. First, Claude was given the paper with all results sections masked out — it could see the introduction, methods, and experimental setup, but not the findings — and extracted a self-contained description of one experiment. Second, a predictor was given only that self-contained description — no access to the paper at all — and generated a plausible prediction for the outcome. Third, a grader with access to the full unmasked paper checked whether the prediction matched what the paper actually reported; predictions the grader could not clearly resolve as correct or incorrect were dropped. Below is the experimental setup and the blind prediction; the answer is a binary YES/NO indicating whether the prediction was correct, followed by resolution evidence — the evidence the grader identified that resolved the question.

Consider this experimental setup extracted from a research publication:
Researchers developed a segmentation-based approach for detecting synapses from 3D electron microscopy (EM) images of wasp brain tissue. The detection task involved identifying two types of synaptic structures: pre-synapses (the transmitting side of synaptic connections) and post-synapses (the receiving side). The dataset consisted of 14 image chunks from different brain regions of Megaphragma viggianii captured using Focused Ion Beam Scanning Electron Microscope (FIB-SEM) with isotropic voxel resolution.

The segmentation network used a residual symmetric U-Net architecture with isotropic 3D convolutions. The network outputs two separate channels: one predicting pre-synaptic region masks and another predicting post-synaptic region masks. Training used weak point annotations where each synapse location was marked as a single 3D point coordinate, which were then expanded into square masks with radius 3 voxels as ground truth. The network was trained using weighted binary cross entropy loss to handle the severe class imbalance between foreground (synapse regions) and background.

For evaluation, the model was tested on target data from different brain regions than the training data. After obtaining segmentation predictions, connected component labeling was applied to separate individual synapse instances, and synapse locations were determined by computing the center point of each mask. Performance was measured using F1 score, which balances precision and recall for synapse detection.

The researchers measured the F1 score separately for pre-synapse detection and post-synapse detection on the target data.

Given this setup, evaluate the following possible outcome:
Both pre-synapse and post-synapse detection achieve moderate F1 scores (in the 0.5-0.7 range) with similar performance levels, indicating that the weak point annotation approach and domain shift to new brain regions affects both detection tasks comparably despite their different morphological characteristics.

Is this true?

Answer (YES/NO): NO